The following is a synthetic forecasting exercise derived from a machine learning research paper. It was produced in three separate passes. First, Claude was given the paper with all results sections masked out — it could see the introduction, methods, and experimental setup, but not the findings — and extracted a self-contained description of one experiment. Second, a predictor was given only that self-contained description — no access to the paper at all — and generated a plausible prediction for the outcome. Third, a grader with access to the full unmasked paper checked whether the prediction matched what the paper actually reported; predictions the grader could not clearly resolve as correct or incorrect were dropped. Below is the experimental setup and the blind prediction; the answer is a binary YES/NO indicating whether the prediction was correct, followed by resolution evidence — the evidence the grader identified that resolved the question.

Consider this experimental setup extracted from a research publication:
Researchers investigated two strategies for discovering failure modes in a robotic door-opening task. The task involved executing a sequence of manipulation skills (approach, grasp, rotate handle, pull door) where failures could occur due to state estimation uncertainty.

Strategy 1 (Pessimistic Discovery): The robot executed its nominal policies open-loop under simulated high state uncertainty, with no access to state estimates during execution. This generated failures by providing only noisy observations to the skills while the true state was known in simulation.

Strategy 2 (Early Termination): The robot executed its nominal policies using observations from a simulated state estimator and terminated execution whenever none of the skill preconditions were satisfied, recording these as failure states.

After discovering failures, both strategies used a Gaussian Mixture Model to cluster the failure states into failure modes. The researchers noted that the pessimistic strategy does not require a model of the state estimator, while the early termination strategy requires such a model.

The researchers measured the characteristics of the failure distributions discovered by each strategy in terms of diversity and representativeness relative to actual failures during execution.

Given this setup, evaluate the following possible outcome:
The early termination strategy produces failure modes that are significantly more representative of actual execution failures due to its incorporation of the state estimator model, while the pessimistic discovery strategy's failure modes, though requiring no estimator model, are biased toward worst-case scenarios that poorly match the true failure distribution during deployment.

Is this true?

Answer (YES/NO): NO